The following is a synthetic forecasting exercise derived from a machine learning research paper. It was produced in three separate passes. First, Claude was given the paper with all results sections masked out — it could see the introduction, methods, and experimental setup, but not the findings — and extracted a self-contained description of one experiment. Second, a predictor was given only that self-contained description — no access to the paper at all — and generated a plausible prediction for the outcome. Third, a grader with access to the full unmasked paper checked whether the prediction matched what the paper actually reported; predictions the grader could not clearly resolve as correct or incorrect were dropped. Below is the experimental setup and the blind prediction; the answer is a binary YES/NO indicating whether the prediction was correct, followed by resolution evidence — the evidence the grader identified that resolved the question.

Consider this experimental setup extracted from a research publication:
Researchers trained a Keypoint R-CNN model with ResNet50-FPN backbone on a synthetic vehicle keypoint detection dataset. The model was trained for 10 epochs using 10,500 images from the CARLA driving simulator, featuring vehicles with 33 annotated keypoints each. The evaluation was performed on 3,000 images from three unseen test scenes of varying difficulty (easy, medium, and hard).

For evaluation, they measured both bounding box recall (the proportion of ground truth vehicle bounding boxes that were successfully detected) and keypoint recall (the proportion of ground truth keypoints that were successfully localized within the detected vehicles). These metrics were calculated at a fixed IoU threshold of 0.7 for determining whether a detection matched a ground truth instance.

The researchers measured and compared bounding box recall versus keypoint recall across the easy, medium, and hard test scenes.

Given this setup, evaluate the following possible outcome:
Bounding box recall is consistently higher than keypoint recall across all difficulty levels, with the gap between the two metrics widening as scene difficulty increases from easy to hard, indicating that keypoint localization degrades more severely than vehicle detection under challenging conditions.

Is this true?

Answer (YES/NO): NO